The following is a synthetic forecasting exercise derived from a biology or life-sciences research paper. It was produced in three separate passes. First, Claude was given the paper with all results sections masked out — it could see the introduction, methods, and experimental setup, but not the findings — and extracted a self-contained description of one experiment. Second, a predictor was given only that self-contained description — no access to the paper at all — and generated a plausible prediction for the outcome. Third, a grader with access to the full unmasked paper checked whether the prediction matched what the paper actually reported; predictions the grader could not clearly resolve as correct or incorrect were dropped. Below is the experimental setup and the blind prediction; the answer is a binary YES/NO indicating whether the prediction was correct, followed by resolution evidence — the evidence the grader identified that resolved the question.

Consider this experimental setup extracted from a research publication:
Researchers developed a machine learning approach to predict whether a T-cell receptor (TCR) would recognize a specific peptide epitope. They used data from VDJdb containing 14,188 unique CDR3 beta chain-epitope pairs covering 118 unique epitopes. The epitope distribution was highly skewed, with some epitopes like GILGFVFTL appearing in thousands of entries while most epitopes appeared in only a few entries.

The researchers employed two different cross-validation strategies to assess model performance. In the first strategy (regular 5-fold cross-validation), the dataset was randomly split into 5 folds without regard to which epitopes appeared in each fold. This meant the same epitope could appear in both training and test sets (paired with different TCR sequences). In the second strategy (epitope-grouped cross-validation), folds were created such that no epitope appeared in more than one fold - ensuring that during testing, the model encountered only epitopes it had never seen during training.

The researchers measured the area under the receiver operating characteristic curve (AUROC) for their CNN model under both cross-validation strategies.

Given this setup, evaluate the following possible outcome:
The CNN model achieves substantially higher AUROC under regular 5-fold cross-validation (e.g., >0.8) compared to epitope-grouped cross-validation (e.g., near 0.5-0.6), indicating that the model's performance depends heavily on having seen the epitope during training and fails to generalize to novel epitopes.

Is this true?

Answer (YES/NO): NO